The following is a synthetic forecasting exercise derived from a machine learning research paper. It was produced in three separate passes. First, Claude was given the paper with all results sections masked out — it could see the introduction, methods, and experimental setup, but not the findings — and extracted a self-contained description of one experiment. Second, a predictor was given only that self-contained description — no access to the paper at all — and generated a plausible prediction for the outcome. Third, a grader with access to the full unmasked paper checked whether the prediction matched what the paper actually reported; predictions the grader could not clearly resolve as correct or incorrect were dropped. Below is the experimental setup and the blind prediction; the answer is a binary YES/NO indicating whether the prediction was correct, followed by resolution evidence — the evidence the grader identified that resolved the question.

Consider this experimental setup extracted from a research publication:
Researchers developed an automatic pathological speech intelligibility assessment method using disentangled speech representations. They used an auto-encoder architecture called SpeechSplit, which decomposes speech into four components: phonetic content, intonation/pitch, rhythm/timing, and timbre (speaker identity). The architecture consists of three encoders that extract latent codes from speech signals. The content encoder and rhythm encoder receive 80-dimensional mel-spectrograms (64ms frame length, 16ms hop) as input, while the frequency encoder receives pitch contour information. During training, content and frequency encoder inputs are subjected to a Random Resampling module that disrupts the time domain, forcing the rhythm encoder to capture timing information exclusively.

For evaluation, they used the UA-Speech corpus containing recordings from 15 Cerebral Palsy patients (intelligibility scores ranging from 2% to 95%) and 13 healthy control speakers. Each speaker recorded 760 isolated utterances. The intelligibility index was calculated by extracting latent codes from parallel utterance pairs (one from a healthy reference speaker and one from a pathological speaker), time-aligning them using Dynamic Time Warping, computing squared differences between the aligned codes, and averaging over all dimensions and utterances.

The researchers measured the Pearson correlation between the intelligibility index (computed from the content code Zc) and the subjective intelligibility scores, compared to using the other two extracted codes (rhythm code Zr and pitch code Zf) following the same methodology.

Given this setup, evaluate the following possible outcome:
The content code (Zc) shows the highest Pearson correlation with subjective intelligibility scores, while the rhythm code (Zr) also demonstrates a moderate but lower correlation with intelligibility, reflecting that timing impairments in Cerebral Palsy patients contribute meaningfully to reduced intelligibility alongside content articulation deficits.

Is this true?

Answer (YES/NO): YES